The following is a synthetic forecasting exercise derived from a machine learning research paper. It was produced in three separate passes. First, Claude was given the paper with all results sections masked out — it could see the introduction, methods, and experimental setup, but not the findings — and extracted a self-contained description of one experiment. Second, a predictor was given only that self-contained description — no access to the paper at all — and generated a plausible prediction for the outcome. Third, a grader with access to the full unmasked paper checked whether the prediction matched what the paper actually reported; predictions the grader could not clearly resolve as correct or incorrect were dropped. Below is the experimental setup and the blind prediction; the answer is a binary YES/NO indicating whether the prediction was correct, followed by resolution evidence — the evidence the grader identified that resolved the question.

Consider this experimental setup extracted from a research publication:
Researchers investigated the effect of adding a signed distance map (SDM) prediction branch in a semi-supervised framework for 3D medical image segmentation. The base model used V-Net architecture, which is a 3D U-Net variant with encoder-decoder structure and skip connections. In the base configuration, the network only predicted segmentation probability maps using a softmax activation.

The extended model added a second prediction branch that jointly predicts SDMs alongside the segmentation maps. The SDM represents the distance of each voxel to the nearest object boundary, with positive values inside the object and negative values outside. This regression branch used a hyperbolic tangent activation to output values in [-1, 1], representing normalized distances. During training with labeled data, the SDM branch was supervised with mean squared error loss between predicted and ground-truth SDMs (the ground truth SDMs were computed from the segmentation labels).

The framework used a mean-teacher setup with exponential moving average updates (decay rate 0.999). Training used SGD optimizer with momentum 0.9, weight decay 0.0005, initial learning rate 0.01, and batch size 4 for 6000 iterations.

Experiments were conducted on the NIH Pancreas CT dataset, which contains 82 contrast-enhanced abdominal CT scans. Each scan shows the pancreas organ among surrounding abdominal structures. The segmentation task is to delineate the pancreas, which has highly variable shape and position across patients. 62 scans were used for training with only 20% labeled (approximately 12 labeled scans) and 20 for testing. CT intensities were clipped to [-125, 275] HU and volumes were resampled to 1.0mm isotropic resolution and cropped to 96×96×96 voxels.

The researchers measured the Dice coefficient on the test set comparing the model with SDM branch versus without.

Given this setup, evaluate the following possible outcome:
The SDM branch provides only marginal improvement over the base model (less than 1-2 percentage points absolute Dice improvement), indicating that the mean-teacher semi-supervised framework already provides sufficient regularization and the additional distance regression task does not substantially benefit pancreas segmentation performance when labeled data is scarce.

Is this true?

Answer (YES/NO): YES